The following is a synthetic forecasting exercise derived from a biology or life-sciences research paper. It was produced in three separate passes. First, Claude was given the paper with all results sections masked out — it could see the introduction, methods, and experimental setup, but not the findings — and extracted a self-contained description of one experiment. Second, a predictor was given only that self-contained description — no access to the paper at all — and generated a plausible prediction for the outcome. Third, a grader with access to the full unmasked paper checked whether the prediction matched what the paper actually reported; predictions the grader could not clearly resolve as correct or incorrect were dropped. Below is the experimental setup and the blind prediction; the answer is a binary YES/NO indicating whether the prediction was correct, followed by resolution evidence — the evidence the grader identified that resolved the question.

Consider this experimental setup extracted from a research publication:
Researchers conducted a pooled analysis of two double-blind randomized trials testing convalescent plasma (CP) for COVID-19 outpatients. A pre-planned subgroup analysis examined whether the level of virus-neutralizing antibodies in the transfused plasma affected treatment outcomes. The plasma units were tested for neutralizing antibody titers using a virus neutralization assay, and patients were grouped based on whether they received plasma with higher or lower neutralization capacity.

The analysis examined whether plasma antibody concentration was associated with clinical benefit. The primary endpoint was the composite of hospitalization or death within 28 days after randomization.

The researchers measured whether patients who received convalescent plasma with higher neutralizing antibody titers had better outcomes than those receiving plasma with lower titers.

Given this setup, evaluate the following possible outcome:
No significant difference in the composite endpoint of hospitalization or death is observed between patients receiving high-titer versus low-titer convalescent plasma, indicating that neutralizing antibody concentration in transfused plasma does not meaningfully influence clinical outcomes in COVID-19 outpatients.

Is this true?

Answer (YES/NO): YES